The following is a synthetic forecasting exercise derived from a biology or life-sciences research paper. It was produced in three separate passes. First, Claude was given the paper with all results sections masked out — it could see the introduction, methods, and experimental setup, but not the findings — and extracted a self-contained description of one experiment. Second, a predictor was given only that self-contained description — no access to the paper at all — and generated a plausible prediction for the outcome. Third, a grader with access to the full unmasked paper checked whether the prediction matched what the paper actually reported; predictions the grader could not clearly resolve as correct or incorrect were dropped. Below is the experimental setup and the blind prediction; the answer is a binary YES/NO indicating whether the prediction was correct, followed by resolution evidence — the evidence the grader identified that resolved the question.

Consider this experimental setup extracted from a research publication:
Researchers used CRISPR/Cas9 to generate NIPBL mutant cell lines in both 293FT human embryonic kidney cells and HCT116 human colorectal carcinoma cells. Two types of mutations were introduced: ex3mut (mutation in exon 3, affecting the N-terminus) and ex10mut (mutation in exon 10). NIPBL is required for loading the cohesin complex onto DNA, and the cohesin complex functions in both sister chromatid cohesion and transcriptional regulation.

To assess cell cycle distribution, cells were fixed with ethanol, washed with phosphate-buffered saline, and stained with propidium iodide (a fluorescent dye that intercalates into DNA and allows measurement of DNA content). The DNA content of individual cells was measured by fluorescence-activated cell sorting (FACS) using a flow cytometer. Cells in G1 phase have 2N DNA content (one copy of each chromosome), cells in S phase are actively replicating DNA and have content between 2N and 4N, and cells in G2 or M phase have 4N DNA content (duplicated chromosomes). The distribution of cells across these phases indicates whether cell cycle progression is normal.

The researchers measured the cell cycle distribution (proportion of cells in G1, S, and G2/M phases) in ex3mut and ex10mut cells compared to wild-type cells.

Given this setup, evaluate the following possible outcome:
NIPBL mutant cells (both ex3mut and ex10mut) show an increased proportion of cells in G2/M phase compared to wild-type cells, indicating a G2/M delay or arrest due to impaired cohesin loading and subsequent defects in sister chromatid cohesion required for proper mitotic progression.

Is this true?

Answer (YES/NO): NO